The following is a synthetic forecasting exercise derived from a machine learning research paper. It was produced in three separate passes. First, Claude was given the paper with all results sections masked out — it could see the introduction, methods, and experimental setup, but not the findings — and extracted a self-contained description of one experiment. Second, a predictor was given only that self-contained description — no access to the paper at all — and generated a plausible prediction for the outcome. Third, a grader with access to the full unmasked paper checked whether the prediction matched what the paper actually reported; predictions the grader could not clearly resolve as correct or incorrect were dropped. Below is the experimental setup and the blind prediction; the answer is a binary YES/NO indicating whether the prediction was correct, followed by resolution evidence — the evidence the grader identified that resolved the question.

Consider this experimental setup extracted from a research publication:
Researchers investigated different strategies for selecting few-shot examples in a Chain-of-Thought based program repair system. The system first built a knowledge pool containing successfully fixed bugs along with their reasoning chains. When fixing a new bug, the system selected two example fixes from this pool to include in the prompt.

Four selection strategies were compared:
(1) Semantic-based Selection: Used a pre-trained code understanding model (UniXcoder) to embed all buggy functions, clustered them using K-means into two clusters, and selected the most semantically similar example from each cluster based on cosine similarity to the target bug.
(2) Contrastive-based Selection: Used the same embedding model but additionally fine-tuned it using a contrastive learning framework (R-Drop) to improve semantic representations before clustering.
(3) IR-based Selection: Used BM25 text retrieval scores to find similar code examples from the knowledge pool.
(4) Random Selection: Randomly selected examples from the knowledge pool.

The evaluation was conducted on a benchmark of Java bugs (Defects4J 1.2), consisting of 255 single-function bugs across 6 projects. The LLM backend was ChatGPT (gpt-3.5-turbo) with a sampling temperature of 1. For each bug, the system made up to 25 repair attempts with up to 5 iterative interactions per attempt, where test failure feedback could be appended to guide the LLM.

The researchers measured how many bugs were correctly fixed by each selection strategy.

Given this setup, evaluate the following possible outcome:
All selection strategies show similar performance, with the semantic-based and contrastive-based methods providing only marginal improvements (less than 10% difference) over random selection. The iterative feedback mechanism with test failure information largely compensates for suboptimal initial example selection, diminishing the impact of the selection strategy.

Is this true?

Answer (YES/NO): NO